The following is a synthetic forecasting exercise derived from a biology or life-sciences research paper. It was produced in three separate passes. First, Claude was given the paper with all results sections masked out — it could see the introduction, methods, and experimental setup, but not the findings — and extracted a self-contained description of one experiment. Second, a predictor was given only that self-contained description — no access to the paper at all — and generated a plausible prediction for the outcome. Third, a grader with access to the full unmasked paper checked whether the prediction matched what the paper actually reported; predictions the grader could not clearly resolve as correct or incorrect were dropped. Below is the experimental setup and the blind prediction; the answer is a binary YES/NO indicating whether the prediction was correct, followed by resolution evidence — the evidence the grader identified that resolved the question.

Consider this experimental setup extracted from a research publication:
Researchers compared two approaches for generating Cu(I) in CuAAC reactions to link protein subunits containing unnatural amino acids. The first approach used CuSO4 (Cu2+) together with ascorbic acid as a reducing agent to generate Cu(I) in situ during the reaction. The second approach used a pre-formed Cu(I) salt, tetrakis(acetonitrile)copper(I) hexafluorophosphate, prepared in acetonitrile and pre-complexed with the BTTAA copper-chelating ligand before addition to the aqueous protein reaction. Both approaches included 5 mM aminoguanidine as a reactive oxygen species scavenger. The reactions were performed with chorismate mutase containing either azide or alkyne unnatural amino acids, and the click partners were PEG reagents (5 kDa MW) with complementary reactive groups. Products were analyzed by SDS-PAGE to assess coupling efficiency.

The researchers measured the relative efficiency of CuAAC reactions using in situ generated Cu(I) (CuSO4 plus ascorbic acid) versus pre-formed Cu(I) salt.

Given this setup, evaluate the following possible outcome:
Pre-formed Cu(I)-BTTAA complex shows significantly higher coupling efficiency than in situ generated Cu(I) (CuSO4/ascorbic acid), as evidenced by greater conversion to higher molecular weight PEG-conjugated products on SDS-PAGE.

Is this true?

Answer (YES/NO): NO